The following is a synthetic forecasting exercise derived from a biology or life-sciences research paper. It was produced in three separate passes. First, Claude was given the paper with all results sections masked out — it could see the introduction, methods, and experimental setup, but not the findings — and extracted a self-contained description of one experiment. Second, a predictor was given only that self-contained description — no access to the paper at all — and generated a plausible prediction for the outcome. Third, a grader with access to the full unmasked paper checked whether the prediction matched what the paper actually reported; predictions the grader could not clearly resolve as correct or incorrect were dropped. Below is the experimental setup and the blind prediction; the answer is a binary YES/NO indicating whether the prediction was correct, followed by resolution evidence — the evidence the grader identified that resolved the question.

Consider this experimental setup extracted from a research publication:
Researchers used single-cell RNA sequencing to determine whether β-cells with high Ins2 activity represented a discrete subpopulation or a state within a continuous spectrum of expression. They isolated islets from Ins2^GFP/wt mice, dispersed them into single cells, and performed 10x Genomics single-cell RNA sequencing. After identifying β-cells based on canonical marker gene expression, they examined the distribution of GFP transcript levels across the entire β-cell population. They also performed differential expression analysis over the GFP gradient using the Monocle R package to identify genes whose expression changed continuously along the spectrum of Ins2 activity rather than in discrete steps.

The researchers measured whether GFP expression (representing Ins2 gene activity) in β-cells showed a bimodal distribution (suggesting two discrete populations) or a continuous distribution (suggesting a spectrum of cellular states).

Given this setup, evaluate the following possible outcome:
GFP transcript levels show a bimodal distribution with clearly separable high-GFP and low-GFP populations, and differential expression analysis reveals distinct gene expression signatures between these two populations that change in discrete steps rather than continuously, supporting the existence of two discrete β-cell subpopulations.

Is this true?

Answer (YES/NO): NO